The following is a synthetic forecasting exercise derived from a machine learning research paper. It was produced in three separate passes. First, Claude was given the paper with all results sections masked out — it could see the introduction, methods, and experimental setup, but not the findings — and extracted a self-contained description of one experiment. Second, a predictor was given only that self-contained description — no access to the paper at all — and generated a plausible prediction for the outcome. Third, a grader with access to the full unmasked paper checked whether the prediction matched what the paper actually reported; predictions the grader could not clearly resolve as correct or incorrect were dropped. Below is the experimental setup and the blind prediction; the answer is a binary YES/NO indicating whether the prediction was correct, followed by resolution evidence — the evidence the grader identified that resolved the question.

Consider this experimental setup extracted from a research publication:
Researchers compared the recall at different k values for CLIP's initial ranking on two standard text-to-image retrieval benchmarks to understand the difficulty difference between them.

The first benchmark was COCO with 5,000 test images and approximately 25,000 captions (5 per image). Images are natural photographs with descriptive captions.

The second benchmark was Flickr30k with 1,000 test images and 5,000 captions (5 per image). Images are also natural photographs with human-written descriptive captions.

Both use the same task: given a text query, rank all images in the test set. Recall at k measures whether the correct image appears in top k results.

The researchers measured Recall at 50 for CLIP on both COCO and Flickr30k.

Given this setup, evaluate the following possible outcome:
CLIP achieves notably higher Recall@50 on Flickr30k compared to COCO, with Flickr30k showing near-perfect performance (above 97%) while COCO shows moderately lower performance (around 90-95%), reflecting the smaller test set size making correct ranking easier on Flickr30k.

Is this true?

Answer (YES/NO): YES